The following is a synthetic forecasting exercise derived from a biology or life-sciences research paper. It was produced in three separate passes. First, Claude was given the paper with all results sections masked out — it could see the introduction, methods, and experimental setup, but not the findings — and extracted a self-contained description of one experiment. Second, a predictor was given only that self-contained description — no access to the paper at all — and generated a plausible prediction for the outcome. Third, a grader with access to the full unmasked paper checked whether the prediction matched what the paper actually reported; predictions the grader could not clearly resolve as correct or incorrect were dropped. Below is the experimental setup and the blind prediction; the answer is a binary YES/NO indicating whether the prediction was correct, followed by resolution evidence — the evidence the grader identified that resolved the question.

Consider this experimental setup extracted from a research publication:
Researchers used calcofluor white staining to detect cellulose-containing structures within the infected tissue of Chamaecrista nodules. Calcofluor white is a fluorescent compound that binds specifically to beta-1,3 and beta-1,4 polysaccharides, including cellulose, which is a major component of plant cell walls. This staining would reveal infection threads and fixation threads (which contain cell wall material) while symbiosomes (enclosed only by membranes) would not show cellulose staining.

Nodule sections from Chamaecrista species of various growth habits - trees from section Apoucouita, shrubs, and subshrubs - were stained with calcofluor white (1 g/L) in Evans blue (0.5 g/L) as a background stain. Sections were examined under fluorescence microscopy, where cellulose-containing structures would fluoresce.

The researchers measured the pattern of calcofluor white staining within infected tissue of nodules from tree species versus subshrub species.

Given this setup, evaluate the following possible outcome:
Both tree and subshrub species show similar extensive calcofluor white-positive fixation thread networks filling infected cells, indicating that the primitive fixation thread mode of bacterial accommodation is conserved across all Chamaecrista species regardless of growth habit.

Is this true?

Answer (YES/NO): NO